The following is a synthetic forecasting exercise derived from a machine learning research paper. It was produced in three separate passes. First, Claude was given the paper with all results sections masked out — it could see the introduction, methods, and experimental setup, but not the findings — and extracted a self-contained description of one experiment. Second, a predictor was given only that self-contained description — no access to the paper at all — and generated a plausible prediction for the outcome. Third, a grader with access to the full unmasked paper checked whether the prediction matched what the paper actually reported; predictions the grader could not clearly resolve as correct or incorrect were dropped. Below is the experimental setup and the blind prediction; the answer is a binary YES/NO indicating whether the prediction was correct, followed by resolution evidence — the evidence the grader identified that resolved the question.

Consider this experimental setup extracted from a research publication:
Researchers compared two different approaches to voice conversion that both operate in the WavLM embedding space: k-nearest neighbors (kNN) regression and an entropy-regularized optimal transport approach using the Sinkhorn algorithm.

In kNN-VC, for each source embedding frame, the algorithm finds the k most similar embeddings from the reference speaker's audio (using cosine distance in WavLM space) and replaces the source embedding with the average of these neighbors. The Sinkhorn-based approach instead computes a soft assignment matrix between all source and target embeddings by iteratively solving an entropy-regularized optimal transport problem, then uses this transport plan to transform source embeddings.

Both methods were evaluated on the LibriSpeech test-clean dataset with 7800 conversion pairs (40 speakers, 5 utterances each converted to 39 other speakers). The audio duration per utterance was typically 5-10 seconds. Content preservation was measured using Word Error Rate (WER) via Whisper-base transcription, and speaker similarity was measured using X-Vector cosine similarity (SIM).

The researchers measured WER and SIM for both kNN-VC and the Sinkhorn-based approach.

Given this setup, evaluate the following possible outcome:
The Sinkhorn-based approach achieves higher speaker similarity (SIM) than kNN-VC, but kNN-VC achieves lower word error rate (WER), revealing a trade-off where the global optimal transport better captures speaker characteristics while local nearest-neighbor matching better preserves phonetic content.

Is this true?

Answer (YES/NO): YES